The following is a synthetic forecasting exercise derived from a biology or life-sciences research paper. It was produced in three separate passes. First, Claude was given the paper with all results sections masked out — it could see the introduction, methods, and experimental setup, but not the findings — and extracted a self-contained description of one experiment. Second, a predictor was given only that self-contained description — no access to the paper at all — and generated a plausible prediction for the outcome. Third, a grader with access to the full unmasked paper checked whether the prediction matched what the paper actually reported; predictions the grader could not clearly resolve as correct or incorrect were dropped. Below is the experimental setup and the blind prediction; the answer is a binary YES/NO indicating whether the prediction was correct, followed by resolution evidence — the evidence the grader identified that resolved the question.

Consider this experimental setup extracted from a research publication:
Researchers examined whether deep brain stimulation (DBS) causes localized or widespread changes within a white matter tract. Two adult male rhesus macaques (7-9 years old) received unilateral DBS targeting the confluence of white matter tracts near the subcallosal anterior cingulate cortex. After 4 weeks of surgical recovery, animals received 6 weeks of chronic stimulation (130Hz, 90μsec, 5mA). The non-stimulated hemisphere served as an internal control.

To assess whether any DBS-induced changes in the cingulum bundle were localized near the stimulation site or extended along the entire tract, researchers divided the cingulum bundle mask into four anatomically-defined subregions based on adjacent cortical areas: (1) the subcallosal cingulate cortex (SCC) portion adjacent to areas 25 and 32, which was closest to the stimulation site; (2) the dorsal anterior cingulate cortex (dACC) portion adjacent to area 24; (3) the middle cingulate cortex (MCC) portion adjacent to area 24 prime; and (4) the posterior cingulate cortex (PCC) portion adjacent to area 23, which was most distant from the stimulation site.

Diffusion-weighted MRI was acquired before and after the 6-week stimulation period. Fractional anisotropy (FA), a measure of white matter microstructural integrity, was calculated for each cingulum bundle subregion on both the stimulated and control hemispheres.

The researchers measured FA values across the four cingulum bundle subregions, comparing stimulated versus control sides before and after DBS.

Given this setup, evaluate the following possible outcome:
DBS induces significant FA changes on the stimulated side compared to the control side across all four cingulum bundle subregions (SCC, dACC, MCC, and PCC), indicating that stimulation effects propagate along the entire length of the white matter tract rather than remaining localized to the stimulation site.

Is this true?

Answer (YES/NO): NO